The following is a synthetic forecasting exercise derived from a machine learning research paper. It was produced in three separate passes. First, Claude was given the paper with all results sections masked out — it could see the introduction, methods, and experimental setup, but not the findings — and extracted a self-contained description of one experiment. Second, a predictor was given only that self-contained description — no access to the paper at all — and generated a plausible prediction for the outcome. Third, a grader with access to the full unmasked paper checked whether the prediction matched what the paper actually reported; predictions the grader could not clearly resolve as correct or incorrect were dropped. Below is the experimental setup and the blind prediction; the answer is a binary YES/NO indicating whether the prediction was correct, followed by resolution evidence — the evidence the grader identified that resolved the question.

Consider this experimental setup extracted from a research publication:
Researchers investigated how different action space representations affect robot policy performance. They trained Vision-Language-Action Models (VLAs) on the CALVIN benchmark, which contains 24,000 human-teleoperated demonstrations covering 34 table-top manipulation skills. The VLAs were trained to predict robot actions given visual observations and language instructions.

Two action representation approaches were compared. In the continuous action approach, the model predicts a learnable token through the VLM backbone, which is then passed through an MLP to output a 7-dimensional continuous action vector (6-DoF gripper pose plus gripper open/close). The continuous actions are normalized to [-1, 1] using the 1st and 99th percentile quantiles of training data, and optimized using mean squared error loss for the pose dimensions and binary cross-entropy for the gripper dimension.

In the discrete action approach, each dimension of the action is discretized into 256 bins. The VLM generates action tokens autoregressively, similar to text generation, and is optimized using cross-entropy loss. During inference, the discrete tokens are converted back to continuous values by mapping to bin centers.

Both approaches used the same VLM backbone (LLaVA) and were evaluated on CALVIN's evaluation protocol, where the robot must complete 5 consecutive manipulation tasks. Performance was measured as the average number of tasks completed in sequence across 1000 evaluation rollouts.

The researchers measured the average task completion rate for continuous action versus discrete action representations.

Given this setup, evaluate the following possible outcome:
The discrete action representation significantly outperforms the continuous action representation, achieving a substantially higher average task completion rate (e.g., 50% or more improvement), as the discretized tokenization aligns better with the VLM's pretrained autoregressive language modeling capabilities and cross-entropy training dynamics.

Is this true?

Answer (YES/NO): NO